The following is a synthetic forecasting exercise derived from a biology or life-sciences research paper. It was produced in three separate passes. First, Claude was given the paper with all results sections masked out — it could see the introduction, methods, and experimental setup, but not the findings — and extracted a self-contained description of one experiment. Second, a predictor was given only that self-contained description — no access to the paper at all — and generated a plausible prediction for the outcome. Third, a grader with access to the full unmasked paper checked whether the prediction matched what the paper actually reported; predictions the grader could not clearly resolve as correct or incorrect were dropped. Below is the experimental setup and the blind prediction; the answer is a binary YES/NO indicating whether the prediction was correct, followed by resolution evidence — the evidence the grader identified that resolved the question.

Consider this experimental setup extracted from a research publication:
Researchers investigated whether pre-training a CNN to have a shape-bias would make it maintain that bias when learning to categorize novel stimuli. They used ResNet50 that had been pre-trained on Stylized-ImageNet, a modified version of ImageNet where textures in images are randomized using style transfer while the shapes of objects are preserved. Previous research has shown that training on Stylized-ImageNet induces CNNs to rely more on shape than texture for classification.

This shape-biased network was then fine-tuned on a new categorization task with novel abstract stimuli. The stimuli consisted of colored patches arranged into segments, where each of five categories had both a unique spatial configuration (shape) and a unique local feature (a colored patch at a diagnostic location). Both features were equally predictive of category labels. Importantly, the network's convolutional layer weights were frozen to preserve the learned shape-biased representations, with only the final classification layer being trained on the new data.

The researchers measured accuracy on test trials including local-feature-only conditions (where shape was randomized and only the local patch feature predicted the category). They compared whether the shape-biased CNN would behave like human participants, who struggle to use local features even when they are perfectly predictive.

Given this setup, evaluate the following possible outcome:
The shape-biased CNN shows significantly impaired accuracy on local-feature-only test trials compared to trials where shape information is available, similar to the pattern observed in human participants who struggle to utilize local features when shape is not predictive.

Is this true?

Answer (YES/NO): NO